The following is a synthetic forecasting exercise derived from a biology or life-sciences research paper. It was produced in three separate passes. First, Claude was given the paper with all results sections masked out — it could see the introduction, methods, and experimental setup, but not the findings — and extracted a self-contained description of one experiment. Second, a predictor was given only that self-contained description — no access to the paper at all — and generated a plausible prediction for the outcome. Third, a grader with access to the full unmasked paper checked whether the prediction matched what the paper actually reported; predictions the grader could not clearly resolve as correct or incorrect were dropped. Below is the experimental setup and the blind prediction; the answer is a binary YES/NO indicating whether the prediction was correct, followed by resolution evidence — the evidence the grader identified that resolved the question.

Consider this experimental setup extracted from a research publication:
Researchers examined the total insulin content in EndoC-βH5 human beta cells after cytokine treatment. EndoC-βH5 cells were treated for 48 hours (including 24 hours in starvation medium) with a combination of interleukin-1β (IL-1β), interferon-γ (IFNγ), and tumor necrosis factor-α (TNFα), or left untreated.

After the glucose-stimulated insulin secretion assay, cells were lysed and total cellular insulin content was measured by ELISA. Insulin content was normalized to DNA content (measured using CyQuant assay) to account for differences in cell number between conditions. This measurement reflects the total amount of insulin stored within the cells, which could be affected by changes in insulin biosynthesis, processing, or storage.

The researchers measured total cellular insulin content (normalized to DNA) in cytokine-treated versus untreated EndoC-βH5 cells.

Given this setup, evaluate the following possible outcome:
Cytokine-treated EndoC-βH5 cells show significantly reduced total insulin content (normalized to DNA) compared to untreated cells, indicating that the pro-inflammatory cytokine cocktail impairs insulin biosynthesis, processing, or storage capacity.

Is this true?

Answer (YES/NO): NO